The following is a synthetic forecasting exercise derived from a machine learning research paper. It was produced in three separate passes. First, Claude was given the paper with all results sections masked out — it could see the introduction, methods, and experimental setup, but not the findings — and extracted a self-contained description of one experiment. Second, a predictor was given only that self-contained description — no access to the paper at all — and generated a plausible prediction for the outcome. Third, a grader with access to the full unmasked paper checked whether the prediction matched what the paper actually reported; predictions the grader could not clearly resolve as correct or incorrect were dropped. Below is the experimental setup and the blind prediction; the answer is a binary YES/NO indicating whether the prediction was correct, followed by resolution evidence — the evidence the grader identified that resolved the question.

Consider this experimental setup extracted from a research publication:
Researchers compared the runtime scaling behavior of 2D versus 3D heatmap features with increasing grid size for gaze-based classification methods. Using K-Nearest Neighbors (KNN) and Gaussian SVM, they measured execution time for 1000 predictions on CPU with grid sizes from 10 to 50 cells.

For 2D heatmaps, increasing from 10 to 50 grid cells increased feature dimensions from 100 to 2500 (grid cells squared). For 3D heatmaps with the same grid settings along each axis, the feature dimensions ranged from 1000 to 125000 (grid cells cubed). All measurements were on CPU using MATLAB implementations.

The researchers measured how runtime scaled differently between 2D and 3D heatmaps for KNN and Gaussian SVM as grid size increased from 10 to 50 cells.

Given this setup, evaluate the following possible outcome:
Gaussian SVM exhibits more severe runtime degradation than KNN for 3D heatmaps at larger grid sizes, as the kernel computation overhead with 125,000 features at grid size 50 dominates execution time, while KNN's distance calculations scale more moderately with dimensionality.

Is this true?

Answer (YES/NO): YES